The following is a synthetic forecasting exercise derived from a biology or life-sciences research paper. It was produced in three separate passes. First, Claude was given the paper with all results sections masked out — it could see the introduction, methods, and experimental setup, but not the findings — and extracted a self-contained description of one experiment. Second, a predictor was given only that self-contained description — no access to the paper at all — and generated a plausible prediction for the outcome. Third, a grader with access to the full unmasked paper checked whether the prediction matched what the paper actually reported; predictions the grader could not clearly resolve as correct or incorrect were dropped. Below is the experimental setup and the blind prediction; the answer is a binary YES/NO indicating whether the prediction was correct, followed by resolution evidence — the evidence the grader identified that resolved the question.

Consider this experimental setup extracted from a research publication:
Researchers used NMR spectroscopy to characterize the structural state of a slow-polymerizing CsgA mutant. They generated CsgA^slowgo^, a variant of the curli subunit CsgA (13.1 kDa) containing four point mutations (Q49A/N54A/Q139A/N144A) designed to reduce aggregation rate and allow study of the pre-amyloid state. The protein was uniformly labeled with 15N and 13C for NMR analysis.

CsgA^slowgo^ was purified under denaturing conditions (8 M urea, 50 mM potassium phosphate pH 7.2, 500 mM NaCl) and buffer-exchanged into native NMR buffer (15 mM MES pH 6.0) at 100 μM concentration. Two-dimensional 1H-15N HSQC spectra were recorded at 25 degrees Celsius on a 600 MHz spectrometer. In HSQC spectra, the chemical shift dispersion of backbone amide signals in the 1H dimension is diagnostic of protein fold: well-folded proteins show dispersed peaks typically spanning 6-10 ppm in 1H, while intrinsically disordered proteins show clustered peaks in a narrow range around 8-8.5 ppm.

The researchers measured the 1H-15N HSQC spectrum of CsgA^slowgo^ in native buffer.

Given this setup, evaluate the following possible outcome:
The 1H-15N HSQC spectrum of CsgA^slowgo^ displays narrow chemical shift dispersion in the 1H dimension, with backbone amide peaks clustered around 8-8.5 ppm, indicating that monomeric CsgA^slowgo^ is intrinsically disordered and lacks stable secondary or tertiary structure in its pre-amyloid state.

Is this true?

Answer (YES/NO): YES